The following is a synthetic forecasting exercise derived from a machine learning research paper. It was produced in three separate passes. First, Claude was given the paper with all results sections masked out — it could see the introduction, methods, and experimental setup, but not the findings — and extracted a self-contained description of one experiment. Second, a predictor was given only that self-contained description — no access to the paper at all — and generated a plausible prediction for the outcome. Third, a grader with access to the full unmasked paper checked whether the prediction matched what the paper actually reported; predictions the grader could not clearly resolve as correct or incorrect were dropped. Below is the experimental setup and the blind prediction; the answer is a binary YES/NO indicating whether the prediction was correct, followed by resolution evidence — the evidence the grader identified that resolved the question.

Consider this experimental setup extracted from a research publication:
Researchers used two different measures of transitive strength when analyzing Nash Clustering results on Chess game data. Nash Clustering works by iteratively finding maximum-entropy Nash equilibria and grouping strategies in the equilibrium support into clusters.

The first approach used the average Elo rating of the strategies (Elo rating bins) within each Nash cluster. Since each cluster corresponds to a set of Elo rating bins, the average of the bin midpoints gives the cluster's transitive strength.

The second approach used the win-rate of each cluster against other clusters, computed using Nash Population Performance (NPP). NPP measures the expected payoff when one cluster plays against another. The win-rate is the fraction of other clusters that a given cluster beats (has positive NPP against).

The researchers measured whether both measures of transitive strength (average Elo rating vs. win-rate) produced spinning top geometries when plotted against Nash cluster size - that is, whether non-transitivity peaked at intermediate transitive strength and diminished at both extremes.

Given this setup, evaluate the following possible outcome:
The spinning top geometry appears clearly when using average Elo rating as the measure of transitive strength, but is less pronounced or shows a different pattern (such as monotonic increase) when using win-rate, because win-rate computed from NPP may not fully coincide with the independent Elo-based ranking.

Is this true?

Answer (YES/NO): NO